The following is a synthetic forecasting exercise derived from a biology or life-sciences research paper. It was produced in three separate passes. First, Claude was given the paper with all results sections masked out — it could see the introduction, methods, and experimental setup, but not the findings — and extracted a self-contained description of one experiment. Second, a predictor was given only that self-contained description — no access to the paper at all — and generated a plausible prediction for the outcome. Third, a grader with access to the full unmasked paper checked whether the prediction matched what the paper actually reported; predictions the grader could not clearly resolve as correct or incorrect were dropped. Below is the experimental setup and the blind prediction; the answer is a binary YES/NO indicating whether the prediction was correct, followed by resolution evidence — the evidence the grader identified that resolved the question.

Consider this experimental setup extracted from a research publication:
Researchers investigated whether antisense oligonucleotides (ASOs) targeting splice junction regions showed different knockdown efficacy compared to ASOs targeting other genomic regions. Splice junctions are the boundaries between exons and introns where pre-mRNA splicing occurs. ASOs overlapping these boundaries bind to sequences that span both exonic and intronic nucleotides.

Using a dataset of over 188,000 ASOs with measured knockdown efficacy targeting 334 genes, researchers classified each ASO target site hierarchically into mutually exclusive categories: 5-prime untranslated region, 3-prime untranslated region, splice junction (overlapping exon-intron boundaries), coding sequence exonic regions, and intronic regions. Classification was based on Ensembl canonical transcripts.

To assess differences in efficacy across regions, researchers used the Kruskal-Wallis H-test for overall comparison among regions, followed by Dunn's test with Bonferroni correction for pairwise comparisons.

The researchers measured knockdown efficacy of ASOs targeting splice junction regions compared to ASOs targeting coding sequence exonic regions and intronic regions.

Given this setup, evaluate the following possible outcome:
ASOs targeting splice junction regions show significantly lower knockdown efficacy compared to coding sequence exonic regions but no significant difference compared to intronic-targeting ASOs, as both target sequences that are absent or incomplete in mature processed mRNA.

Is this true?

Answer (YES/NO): NO